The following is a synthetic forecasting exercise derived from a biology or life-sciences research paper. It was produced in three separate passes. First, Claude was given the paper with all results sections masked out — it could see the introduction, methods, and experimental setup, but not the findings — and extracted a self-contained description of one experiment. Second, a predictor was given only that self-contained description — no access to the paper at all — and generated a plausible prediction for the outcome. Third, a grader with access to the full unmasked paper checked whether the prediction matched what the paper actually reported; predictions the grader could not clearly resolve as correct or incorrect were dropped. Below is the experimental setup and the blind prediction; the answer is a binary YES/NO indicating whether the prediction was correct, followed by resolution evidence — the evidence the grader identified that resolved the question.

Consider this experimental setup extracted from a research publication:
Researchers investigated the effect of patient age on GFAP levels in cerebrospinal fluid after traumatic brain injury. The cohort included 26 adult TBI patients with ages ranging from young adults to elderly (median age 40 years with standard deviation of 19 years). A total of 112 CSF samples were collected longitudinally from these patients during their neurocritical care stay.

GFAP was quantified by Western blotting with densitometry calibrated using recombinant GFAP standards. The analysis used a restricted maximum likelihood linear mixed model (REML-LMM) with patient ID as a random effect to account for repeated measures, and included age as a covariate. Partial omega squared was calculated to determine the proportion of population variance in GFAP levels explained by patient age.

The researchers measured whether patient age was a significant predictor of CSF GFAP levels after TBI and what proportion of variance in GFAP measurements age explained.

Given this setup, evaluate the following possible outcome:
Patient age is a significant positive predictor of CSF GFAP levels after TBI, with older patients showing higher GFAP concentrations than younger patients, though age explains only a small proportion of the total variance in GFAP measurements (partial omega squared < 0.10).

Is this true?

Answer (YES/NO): NO